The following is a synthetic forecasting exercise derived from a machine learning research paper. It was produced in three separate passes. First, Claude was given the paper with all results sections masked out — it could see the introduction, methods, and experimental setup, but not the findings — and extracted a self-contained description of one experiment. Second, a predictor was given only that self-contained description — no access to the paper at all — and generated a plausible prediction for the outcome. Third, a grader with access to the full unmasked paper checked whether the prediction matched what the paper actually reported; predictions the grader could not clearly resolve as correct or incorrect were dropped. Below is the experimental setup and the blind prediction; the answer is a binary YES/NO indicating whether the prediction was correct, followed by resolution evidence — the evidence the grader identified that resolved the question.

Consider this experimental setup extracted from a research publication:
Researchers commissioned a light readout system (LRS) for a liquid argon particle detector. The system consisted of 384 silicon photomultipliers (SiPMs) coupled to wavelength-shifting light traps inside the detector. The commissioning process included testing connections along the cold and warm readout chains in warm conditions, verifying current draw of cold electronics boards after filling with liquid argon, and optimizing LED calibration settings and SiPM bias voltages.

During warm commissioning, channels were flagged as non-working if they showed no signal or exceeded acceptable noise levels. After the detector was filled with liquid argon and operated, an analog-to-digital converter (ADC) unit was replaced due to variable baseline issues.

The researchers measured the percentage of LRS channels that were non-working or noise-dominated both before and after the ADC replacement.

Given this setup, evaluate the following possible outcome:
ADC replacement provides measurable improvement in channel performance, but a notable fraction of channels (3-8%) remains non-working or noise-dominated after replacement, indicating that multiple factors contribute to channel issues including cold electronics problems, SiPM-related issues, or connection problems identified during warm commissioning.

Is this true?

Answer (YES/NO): NO